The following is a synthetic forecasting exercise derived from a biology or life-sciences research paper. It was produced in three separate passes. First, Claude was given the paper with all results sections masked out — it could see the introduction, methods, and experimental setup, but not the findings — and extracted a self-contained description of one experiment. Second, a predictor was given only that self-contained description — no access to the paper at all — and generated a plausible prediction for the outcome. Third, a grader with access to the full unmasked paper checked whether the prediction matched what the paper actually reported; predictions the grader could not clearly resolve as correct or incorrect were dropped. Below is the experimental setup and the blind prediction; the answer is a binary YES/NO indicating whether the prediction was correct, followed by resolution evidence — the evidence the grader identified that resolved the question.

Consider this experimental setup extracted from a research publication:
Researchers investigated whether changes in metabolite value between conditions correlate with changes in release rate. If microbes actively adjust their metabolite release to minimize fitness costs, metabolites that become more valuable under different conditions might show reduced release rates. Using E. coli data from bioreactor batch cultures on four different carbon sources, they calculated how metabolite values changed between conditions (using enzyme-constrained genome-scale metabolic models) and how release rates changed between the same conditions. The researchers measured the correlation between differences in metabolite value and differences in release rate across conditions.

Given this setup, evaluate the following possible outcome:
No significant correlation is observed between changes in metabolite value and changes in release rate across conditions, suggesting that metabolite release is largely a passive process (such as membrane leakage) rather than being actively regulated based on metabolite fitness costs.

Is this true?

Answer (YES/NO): NO